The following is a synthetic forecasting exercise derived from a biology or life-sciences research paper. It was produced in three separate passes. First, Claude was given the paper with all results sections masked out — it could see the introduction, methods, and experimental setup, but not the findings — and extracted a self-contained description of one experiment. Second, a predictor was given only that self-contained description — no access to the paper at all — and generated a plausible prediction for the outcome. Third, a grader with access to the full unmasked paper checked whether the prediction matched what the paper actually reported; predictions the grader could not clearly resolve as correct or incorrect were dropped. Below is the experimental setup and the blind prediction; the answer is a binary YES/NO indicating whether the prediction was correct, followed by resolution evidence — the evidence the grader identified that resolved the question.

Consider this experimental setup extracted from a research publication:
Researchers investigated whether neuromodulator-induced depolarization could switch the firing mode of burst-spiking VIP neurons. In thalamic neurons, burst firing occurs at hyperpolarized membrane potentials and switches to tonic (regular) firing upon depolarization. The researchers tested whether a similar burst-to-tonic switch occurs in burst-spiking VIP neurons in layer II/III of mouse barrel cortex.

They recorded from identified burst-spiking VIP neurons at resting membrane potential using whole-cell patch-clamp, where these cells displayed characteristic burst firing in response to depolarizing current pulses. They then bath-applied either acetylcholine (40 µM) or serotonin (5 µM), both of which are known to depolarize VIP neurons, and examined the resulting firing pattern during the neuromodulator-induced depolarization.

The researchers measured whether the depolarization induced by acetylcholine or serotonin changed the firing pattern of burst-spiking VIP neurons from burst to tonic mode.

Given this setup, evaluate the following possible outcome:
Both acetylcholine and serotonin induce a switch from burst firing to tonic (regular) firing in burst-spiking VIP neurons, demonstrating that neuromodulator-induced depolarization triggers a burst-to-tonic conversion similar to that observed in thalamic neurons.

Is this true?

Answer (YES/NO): YES